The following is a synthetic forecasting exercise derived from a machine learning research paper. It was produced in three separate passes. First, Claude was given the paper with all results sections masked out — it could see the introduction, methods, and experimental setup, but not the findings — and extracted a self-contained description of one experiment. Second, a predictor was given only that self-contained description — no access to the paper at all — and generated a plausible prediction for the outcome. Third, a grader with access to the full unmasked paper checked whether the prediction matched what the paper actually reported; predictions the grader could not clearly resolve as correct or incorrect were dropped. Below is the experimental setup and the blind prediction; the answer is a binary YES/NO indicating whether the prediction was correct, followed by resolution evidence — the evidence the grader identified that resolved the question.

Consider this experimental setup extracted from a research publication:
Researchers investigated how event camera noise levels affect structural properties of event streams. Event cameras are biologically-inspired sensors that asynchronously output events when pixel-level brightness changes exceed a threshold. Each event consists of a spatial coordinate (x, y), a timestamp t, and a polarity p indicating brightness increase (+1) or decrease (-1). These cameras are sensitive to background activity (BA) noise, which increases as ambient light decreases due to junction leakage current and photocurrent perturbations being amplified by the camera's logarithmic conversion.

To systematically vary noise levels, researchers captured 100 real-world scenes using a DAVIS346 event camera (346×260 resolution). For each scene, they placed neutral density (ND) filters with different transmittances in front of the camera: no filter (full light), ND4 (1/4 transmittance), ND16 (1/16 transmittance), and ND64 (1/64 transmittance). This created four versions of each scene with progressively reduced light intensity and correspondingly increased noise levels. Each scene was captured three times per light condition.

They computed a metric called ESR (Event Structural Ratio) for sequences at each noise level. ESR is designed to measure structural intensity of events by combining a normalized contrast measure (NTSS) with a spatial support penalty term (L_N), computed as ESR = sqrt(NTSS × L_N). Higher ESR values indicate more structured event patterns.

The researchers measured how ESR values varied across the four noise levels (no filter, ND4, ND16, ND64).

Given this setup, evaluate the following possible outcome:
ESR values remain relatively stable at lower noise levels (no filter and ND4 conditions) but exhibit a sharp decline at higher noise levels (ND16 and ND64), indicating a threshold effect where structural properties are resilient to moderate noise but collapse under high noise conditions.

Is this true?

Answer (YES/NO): NO